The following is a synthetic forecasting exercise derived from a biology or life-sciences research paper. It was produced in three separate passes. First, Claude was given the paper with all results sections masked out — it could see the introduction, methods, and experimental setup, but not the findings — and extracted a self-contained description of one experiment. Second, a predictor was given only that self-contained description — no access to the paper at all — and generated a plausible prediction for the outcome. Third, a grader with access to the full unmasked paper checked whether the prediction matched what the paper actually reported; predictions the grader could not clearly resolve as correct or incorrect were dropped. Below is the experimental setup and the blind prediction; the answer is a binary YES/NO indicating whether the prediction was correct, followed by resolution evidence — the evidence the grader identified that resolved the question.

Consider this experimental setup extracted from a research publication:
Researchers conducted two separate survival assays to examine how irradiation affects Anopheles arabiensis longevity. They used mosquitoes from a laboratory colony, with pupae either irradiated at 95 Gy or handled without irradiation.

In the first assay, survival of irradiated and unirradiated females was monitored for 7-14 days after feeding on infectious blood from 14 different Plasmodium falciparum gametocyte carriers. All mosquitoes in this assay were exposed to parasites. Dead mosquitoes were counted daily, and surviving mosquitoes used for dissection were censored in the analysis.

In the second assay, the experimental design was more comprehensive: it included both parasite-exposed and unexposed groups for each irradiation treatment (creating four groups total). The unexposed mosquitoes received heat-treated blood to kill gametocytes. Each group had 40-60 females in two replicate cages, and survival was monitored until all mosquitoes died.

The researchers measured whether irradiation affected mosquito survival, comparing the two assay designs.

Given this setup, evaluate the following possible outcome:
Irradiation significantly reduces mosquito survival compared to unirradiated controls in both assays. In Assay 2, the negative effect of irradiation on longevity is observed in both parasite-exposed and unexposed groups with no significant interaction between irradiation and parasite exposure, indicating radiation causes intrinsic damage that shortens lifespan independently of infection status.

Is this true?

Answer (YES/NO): NO